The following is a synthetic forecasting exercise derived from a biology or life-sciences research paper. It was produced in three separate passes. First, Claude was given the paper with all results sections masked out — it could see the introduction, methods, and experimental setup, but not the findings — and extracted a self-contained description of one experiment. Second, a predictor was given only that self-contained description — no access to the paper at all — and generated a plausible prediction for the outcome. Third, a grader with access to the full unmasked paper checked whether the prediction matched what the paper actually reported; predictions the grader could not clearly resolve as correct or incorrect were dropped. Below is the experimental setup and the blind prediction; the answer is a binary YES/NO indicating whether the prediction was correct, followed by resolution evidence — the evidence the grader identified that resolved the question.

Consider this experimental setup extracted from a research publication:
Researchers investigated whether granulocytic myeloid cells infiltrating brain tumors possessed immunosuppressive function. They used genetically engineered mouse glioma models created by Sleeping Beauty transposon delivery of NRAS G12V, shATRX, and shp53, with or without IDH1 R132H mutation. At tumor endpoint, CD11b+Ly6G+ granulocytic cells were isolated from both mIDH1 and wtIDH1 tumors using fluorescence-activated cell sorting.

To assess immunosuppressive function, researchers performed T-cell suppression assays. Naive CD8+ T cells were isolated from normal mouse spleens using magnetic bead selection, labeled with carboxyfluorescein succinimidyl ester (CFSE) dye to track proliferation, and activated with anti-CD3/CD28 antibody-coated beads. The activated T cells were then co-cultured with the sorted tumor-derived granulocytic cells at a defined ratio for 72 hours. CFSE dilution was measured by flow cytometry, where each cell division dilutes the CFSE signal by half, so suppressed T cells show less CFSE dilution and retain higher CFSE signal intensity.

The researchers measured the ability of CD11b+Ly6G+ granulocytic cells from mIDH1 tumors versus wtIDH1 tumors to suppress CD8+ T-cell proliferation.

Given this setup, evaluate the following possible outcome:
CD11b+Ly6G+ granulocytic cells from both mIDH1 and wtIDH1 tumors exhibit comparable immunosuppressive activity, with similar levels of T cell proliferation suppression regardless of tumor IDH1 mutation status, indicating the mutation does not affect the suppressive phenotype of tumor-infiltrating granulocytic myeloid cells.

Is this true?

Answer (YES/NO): NO